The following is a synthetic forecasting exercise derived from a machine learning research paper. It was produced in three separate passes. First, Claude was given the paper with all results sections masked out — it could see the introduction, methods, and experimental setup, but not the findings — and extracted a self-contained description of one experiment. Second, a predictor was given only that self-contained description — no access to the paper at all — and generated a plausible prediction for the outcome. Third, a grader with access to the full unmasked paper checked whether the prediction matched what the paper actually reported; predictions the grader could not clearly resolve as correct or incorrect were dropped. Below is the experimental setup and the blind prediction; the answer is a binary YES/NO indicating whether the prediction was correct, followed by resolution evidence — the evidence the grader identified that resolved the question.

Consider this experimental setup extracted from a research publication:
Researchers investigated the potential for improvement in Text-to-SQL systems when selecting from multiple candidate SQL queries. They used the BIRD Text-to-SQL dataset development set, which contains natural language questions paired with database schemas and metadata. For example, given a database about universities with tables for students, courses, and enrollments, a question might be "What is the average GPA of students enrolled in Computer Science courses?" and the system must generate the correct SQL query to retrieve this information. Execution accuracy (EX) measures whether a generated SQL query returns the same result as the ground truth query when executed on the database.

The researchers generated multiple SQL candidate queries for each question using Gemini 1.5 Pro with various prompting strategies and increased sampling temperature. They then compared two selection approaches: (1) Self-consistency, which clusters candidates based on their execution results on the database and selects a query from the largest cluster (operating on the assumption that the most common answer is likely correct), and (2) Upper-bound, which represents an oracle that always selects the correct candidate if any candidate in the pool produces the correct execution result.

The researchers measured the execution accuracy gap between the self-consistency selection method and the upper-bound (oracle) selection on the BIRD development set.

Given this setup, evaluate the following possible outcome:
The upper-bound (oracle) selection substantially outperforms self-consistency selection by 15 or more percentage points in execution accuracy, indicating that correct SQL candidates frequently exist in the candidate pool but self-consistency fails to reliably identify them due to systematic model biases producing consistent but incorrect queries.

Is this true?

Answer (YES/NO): NO